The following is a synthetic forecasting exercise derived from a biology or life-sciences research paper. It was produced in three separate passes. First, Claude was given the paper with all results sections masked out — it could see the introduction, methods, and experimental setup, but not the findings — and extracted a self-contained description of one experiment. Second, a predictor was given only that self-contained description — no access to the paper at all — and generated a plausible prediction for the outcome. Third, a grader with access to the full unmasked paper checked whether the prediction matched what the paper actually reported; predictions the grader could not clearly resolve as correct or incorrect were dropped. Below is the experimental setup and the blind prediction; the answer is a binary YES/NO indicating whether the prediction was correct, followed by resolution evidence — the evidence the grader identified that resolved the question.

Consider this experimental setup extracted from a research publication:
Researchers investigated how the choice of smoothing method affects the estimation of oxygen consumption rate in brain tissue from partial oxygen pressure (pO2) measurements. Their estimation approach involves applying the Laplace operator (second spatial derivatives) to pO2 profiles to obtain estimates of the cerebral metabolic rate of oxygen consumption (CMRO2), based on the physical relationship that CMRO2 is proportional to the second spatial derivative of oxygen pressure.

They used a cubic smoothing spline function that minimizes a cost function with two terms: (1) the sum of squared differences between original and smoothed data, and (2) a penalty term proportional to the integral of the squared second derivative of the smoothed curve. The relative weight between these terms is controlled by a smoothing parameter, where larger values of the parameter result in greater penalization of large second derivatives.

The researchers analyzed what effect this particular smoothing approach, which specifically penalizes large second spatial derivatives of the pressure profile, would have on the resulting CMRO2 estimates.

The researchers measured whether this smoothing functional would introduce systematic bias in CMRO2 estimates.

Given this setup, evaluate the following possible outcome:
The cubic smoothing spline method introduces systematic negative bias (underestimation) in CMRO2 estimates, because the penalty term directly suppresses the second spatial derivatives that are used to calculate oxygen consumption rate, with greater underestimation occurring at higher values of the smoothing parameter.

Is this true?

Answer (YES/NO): YES